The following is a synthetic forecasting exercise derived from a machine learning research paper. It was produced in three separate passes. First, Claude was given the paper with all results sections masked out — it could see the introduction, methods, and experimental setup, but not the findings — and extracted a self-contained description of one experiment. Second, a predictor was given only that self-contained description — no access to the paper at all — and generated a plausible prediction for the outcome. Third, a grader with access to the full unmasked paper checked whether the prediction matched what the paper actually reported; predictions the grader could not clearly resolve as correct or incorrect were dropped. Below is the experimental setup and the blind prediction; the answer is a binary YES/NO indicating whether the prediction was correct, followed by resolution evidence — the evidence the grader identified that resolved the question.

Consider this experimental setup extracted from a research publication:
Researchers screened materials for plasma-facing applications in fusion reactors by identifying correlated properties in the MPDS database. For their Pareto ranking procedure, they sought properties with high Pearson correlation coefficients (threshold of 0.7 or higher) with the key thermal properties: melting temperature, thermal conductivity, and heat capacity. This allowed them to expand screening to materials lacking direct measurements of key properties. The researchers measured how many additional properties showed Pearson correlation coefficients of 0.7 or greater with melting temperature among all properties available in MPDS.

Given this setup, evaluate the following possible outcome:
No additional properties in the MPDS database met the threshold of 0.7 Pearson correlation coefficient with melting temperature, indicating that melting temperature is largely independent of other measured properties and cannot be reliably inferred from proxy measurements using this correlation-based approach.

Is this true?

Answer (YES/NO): NO